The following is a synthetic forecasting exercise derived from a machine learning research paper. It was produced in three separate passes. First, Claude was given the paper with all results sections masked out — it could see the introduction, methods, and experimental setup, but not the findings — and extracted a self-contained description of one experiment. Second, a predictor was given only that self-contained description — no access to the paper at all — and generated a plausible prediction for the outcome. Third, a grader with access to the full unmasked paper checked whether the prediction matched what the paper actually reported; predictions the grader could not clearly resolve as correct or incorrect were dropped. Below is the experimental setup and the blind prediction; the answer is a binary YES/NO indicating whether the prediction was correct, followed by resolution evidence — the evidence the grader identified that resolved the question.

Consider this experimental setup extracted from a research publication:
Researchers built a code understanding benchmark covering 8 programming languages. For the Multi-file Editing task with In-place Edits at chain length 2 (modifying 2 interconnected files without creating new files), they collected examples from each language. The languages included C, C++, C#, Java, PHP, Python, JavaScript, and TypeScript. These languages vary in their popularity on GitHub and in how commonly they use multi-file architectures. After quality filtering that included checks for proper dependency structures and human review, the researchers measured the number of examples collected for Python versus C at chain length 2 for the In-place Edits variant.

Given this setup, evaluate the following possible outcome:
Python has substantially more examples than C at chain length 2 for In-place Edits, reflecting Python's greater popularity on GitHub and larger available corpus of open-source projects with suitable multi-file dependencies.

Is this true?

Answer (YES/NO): YES